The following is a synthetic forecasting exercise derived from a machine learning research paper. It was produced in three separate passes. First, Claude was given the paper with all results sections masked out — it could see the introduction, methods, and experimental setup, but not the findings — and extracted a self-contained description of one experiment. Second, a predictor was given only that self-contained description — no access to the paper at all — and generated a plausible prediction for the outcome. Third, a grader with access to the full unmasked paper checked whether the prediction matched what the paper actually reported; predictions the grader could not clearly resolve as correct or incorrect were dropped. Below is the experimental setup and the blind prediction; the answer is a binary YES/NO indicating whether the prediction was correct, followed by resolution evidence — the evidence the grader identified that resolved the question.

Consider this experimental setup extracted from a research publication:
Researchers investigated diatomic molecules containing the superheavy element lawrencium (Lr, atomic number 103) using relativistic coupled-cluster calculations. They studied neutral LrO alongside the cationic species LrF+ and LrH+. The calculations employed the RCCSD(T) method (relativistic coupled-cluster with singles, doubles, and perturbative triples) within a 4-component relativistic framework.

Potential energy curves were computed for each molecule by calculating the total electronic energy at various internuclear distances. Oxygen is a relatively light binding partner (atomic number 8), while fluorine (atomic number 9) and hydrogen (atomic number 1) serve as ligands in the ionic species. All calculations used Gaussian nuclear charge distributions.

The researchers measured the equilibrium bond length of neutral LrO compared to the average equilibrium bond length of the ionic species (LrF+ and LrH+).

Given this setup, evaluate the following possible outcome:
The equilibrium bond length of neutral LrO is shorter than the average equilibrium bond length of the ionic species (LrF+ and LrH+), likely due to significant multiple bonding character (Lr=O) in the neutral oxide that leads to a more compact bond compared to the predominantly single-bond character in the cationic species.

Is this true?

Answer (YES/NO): YES